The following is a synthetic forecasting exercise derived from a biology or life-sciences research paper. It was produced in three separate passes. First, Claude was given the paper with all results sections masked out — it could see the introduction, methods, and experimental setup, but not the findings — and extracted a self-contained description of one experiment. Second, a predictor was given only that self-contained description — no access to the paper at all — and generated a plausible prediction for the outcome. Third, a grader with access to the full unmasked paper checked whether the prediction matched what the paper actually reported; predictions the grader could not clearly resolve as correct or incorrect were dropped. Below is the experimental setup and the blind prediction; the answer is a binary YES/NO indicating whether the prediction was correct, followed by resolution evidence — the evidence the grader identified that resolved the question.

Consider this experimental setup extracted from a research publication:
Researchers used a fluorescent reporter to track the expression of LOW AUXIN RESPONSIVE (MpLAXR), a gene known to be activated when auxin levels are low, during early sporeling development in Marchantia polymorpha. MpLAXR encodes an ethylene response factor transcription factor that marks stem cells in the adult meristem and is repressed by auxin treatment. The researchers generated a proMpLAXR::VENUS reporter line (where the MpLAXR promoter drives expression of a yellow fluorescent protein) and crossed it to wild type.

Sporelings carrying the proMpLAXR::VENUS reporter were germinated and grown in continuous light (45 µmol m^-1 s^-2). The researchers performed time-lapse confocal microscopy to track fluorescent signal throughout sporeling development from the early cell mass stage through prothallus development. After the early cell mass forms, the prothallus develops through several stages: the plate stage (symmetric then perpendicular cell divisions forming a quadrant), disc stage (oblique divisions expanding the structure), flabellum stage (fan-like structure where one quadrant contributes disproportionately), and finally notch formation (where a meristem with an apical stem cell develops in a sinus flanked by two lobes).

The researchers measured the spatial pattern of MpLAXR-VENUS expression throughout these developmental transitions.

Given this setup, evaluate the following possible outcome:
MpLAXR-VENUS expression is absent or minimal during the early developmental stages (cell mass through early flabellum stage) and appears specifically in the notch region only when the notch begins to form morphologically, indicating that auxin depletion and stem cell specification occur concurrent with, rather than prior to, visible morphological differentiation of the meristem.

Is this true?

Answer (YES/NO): NO